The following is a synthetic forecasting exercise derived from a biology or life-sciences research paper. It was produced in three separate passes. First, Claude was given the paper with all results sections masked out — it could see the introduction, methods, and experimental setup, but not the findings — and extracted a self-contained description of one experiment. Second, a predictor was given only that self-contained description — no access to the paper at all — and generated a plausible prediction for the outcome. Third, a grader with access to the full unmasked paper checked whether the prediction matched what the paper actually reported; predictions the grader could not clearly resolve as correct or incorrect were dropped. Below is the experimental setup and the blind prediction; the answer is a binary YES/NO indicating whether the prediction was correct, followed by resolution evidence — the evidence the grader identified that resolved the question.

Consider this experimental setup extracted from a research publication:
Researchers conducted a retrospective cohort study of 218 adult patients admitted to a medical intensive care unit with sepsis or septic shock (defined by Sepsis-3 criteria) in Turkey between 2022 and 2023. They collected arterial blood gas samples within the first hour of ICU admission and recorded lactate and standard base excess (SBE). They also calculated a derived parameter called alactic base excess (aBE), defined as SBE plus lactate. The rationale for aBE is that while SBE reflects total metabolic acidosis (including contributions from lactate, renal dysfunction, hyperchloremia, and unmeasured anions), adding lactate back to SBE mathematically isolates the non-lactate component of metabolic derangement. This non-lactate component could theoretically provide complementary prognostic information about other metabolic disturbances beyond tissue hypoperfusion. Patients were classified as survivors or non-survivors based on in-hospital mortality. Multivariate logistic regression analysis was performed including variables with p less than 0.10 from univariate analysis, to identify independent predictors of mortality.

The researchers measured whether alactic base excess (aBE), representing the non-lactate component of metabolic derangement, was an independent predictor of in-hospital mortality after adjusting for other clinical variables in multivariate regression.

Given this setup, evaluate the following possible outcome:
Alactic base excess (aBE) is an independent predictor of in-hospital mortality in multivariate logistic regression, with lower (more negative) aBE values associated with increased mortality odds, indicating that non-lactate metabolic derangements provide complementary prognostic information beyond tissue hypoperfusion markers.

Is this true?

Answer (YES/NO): NO